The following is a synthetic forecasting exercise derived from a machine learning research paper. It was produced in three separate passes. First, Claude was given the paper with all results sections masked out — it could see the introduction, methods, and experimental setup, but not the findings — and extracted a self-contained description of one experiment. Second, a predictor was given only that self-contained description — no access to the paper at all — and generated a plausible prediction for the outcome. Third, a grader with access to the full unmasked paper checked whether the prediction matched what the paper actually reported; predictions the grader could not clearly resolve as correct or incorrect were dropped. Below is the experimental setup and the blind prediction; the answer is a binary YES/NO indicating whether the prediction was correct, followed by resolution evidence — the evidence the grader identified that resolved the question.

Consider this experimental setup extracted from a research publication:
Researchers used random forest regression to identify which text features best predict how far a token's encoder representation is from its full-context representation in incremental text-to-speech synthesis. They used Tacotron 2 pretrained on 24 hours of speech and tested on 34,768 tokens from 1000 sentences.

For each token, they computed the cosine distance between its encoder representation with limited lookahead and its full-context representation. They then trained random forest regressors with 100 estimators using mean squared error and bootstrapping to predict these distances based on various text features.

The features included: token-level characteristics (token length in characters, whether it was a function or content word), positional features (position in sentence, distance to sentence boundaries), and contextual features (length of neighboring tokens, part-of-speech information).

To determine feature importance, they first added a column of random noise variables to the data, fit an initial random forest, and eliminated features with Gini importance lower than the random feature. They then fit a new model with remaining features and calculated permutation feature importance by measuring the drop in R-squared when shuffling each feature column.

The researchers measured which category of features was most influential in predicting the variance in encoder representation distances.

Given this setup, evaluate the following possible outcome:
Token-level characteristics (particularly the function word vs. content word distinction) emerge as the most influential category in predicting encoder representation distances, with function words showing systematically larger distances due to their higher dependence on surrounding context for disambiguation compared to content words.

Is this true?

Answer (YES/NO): NO